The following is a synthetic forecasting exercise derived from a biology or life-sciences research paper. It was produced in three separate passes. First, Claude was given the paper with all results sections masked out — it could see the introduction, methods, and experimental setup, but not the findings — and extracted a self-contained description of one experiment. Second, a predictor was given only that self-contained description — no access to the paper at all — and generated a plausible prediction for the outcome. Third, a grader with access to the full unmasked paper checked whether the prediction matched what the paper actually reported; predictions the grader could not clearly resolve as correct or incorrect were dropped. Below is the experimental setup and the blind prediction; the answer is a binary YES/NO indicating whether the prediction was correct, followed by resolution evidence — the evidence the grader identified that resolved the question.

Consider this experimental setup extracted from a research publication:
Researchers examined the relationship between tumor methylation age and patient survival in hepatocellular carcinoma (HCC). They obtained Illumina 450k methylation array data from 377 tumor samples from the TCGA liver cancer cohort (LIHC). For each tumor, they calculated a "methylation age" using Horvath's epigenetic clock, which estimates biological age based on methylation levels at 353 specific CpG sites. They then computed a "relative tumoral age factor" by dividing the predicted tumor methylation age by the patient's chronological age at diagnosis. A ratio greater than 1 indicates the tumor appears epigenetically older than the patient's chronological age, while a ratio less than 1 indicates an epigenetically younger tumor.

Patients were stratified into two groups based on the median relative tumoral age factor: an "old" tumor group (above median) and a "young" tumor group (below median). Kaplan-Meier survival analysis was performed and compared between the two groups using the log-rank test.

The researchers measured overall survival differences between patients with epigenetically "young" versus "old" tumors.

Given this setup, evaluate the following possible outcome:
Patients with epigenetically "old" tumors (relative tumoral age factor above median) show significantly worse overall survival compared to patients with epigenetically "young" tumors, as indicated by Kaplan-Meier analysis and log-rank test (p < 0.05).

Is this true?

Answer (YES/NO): NO